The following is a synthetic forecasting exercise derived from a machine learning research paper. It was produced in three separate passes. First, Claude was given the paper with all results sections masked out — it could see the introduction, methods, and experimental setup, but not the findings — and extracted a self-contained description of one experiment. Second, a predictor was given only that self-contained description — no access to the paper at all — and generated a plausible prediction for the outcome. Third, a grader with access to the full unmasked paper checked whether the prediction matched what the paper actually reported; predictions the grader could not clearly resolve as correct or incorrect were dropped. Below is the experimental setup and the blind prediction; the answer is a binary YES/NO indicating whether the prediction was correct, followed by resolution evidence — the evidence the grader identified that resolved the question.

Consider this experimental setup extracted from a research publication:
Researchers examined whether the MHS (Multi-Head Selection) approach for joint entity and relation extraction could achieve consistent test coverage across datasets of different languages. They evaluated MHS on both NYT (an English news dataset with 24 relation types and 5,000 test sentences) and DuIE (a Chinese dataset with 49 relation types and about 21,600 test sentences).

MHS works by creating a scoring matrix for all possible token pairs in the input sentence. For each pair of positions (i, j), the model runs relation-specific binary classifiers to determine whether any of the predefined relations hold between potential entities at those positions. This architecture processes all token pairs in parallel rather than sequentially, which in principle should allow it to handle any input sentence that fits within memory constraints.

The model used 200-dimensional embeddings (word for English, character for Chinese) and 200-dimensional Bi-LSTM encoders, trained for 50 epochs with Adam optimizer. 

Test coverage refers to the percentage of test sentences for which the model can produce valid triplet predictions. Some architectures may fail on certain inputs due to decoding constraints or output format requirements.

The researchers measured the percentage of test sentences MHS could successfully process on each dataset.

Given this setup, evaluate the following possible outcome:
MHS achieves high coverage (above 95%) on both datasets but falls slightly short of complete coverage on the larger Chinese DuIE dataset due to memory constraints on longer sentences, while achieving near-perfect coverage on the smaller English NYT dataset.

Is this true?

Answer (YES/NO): YES